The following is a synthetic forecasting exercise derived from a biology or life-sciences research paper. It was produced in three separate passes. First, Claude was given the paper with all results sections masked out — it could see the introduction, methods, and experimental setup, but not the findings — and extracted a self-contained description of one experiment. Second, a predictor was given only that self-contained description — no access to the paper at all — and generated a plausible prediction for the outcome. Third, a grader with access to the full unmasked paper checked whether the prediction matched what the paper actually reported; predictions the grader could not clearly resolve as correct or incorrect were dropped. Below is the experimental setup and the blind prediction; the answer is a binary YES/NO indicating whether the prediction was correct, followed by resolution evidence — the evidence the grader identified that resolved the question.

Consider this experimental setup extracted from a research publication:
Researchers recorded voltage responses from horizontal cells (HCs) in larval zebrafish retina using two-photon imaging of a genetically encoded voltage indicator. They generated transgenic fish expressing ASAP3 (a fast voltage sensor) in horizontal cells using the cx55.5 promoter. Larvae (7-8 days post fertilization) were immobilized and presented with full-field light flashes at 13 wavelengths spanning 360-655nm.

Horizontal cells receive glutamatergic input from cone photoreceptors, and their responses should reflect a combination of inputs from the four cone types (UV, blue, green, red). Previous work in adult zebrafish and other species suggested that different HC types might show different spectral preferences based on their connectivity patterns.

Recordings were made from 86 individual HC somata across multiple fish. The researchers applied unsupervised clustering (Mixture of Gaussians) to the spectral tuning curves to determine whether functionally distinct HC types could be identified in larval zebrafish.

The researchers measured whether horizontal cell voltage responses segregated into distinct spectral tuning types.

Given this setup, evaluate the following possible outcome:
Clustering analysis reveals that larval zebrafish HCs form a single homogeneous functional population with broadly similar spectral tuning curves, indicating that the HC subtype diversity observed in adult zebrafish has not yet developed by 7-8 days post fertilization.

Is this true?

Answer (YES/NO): NO